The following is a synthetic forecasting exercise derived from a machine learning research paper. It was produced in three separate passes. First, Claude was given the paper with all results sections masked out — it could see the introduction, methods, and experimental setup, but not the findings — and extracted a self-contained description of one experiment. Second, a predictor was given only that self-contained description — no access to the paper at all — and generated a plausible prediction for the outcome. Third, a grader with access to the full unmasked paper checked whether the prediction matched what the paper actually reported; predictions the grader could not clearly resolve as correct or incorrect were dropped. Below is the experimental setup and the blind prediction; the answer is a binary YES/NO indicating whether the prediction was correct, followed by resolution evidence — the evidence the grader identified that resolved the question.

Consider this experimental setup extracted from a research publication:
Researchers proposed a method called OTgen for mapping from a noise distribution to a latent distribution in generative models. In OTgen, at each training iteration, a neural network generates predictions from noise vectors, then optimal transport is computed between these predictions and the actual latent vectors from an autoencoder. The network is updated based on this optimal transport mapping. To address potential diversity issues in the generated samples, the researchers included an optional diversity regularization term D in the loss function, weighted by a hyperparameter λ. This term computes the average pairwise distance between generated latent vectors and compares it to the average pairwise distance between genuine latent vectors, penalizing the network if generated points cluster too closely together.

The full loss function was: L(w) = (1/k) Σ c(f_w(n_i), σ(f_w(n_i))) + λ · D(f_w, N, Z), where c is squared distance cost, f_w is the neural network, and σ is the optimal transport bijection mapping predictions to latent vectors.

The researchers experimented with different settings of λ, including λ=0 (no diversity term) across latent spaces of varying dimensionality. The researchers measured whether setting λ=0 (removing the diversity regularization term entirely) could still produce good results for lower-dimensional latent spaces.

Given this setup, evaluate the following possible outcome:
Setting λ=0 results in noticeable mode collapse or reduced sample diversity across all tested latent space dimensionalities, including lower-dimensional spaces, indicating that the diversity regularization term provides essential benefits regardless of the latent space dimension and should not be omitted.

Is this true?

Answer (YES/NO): NO